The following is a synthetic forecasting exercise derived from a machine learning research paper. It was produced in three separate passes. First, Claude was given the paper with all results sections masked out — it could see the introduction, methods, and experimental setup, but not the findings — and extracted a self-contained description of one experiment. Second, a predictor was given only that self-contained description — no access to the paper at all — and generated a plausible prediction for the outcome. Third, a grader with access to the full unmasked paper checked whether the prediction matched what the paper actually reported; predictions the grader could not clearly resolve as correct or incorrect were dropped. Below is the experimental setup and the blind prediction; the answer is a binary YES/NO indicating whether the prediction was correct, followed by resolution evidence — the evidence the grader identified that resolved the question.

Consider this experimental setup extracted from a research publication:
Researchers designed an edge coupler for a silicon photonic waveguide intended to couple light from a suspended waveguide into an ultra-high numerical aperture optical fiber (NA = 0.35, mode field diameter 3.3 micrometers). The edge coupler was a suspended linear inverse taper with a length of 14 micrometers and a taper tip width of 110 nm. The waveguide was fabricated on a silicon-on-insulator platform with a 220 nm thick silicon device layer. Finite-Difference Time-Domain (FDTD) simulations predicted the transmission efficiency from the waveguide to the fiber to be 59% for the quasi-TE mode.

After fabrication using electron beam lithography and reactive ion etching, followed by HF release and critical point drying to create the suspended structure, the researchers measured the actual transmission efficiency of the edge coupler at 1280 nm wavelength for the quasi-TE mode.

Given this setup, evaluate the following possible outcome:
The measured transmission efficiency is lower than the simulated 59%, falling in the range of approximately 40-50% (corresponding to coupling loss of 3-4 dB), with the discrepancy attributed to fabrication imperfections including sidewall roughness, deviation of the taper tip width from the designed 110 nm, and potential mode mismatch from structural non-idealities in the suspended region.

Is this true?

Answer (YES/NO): NO